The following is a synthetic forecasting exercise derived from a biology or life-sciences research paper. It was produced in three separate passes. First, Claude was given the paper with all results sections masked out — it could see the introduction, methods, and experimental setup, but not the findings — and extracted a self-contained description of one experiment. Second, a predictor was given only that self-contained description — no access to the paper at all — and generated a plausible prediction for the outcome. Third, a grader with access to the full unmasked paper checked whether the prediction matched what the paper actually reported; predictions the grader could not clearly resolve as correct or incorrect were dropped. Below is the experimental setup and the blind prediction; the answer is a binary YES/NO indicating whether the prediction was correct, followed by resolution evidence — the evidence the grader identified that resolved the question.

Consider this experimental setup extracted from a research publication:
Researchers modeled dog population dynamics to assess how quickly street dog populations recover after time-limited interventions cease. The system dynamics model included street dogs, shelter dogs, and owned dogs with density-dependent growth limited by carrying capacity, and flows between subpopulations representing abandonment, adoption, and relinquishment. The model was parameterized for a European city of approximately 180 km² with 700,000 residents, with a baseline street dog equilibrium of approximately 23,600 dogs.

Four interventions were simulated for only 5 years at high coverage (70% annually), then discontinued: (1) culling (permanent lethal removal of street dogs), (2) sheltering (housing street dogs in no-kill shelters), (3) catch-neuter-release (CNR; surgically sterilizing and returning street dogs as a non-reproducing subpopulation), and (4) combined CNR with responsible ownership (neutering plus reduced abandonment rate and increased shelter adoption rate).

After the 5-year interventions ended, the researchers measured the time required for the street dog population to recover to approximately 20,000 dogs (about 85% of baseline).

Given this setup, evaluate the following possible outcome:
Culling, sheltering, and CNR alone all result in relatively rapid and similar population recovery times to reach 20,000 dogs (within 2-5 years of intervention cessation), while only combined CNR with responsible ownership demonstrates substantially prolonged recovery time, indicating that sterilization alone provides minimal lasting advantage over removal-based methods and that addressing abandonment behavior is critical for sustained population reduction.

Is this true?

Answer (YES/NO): NO